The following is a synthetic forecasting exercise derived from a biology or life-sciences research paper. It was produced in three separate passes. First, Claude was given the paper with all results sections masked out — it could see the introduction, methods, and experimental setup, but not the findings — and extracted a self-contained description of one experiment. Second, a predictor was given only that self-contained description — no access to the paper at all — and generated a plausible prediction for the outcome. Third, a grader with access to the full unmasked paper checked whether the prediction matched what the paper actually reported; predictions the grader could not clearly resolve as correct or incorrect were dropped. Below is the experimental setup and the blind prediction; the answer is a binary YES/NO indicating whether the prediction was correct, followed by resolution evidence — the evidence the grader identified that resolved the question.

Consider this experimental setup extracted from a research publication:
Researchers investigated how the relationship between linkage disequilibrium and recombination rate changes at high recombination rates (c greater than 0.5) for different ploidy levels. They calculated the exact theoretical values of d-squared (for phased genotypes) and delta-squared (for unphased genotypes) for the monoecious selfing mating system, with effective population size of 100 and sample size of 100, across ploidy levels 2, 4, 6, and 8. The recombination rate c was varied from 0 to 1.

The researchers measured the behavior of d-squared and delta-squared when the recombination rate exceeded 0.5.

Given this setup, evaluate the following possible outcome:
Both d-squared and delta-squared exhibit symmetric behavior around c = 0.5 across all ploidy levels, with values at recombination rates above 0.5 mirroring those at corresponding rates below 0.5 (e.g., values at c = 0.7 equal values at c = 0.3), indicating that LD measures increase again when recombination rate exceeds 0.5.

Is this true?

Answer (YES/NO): NO